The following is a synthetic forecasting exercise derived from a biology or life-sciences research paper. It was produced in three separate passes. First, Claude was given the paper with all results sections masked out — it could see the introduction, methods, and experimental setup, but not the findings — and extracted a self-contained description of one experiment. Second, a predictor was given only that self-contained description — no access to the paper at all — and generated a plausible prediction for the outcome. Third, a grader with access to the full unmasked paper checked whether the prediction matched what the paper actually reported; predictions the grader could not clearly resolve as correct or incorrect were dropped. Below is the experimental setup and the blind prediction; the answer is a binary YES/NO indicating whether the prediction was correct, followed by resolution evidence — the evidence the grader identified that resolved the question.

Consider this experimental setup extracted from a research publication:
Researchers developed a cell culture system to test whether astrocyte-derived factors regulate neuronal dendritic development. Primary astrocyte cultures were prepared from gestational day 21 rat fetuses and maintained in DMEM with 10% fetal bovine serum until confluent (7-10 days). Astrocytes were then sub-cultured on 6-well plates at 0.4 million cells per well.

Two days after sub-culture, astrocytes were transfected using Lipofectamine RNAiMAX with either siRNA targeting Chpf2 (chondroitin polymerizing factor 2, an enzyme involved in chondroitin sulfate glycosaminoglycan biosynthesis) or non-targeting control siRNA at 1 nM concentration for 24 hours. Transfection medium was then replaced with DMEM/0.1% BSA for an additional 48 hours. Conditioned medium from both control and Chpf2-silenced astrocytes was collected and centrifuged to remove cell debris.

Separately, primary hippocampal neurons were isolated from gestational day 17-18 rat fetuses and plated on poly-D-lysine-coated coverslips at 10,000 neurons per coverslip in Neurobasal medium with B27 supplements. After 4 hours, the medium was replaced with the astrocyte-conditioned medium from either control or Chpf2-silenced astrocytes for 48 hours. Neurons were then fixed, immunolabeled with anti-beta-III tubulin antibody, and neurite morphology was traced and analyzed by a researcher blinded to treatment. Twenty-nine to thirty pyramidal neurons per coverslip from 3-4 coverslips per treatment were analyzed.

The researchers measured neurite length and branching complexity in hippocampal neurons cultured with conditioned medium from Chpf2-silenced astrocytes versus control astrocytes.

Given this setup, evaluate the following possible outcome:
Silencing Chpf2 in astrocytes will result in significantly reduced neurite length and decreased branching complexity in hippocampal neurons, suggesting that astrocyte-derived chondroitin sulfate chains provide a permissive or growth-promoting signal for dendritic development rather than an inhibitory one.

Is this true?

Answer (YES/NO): NO